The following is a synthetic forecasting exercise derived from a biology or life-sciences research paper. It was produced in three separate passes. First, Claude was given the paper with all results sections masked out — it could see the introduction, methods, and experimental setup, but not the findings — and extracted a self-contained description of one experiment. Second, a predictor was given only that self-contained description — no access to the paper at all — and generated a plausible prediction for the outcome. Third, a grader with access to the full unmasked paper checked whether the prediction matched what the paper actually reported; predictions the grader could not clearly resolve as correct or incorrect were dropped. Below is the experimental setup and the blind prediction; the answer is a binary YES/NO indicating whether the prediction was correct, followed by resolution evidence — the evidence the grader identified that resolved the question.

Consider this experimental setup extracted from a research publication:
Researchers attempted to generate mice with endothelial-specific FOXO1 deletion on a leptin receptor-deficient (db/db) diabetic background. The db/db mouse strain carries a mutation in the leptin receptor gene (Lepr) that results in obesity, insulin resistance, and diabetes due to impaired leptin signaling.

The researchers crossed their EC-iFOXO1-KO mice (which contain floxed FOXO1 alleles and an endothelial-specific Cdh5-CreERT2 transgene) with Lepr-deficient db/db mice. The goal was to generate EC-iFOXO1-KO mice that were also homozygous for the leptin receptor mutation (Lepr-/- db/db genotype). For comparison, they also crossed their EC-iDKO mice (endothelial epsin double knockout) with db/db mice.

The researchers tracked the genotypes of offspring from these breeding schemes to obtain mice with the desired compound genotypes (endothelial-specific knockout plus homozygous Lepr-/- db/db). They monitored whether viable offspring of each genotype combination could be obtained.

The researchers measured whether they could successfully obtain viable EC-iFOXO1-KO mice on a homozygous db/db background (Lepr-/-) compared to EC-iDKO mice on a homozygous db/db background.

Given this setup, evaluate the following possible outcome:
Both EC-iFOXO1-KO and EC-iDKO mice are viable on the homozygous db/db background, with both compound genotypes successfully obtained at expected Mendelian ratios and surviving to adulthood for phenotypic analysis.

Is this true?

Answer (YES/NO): NO